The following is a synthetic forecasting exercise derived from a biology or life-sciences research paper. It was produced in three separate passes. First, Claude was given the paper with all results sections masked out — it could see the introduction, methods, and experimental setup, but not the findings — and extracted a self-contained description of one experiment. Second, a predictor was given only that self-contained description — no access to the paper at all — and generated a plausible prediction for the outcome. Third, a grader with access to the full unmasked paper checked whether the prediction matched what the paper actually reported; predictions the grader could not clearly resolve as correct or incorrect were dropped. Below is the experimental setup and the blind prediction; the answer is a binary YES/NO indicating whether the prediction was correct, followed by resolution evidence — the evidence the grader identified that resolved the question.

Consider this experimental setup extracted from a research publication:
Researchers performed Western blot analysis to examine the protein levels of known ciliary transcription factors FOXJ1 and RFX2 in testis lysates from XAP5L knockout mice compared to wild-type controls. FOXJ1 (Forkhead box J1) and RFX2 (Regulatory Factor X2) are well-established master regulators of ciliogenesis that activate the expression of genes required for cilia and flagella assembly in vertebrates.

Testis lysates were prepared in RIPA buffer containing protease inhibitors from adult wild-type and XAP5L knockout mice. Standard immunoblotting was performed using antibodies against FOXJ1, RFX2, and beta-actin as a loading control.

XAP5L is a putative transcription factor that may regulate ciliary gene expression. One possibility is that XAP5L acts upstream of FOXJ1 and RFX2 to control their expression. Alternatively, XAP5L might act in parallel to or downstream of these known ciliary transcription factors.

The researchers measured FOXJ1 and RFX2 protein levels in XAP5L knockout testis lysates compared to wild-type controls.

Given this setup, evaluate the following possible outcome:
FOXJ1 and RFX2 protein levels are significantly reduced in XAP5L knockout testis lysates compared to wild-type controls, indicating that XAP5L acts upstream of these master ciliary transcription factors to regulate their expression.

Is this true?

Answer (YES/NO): NO